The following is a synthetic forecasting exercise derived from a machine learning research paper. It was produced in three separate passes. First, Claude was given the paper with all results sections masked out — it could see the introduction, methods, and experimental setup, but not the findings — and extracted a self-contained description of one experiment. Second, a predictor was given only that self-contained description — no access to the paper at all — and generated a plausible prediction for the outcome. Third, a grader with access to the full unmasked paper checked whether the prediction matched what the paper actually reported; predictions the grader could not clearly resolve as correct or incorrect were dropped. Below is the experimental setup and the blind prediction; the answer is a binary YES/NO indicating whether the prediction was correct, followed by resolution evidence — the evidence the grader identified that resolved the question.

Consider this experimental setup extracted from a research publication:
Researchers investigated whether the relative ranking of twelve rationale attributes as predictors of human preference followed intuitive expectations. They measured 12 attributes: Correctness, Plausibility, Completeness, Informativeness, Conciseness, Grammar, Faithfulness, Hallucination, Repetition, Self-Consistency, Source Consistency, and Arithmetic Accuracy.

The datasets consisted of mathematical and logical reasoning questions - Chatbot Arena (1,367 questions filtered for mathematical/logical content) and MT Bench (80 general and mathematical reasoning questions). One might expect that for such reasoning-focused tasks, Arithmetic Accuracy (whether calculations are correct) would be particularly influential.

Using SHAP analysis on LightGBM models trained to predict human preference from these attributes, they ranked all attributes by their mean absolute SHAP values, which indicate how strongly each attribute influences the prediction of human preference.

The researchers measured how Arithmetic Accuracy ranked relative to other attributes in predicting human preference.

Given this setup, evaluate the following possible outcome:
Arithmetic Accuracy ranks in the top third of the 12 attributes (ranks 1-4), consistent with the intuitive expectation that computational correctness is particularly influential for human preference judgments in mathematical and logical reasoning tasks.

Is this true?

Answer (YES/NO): NO